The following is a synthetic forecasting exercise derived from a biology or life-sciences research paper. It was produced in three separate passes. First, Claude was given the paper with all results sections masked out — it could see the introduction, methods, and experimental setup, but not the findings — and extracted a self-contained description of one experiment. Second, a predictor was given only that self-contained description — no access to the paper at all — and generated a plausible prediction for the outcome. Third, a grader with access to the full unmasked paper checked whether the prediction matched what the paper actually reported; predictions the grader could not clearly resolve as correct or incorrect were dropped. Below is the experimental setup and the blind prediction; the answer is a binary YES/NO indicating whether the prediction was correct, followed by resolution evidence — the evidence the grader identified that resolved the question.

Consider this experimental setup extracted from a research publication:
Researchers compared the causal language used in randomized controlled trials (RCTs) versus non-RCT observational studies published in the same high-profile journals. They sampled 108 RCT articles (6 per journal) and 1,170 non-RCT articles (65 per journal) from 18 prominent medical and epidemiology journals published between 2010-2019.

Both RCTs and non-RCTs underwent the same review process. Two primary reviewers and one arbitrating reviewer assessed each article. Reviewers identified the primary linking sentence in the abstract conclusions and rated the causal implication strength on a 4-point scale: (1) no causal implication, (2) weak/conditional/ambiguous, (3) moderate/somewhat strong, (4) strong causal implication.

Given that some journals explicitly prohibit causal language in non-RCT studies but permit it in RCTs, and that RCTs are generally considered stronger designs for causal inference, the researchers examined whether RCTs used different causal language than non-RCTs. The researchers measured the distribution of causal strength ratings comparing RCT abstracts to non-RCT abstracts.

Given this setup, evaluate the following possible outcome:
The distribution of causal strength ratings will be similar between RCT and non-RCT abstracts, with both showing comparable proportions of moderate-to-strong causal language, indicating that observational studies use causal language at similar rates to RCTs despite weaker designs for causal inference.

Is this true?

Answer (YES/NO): NO